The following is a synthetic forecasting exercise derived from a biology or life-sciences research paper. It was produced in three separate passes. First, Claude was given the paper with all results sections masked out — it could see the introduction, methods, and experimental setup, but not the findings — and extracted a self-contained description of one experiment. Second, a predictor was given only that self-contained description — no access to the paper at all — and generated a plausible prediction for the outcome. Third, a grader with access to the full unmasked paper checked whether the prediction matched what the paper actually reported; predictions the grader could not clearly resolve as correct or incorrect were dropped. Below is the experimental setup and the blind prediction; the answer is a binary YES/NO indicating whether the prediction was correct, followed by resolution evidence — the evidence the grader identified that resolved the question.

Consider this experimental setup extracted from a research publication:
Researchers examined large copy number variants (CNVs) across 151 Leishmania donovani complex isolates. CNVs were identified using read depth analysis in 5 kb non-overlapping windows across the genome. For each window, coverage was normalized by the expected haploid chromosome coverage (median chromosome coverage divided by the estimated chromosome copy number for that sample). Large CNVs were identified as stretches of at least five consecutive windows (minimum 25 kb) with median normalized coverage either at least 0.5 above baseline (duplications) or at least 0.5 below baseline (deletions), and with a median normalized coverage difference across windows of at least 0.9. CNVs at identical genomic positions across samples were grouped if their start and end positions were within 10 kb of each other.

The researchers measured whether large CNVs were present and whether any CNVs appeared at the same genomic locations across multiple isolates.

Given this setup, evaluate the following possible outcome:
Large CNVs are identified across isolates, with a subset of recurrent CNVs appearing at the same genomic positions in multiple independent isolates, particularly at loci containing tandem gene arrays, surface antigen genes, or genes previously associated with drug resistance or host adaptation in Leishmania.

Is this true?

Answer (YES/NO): NO